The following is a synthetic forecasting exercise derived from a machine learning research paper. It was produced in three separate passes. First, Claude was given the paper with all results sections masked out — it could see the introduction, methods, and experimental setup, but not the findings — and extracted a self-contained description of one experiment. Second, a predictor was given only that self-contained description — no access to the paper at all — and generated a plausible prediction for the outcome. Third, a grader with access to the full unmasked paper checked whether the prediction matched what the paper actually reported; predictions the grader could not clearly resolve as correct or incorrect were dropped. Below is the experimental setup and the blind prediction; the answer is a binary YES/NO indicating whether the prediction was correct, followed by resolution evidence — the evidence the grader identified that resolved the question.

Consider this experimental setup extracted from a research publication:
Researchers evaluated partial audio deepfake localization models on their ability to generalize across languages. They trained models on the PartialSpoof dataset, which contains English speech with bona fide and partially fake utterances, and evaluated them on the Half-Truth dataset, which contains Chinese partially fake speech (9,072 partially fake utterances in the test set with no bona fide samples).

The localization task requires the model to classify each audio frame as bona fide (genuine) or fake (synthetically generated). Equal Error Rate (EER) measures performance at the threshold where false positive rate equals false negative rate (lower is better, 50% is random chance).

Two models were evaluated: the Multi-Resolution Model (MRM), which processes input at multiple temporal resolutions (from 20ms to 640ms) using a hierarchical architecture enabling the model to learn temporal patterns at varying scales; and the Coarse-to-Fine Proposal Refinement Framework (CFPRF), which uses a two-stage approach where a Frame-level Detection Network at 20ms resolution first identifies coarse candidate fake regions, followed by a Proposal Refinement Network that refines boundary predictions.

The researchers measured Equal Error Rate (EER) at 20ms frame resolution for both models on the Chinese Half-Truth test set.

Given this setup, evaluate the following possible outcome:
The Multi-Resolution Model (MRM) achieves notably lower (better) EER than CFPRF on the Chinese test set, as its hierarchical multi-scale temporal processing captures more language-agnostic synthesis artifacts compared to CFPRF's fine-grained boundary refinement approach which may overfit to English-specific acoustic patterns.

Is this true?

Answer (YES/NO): NO